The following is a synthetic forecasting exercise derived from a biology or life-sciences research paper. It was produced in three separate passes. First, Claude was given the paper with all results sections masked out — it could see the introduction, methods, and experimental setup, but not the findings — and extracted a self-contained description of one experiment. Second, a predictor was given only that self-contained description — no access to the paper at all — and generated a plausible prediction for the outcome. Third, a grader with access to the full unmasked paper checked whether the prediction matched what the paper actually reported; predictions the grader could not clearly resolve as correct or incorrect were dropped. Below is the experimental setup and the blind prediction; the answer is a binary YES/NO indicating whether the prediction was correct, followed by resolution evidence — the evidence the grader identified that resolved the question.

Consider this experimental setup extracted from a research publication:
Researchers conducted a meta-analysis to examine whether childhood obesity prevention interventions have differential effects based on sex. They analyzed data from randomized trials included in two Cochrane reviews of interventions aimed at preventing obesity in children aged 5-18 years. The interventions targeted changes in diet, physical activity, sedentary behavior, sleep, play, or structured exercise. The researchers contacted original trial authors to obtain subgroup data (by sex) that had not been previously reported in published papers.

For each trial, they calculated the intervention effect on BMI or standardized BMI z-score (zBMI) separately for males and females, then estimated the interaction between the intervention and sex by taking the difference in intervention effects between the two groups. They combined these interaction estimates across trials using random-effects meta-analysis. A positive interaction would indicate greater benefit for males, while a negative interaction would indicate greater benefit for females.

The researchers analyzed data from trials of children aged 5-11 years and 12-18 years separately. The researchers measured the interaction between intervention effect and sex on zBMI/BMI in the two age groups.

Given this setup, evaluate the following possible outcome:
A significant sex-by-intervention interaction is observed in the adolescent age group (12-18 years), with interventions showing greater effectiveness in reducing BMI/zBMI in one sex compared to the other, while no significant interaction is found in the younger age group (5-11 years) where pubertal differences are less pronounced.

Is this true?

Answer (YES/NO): NO